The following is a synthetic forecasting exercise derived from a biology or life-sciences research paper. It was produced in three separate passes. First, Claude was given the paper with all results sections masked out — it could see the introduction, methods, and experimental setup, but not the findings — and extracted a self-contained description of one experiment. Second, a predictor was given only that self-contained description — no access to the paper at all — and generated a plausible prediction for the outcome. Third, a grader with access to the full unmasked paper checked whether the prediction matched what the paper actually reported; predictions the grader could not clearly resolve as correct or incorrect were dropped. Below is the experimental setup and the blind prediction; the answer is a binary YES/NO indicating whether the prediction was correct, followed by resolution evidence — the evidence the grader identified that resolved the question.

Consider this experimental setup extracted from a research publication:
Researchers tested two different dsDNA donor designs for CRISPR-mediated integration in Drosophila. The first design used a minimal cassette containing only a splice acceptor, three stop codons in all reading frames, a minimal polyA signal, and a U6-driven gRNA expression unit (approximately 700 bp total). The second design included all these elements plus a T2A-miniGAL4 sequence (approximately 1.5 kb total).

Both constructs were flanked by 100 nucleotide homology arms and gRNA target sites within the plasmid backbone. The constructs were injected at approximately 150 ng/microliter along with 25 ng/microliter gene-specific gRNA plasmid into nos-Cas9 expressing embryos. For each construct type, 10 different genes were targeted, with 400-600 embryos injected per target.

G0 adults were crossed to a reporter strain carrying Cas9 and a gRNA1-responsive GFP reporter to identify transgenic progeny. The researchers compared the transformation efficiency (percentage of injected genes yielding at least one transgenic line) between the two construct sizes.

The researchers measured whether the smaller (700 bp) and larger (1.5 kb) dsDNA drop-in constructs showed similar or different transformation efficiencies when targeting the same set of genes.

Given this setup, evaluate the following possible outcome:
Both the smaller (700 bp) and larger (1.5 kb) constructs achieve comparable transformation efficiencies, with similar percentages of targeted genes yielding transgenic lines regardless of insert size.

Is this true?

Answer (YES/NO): YES